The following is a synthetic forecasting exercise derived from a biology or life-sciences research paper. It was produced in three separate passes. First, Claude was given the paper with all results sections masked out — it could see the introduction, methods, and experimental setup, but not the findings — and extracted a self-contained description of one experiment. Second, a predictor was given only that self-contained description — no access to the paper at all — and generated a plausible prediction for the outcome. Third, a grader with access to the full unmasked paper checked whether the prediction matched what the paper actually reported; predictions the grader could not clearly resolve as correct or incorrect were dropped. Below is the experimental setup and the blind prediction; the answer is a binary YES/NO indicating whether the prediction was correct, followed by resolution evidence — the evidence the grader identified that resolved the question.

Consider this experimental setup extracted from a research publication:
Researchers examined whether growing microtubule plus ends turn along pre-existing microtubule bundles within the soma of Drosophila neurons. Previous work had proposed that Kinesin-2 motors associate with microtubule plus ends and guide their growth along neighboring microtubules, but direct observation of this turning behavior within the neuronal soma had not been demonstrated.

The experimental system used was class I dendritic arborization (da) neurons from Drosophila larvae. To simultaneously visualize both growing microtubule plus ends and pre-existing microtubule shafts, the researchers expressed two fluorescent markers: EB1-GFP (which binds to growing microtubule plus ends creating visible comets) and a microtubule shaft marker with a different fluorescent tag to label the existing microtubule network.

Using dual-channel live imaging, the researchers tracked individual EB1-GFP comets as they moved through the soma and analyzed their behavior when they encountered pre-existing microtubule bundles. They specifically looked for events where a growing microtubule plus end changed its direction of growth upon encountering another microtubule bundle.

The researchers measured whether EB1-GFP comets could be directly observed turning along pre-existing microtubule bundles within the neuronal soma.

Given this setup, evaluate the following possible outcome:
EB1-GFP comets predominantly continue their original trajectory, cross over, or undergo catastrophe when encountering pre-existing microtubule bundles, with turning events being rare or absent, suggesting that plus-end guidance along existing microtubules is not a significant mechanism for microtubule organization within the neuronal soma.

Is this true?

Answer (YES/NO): NO